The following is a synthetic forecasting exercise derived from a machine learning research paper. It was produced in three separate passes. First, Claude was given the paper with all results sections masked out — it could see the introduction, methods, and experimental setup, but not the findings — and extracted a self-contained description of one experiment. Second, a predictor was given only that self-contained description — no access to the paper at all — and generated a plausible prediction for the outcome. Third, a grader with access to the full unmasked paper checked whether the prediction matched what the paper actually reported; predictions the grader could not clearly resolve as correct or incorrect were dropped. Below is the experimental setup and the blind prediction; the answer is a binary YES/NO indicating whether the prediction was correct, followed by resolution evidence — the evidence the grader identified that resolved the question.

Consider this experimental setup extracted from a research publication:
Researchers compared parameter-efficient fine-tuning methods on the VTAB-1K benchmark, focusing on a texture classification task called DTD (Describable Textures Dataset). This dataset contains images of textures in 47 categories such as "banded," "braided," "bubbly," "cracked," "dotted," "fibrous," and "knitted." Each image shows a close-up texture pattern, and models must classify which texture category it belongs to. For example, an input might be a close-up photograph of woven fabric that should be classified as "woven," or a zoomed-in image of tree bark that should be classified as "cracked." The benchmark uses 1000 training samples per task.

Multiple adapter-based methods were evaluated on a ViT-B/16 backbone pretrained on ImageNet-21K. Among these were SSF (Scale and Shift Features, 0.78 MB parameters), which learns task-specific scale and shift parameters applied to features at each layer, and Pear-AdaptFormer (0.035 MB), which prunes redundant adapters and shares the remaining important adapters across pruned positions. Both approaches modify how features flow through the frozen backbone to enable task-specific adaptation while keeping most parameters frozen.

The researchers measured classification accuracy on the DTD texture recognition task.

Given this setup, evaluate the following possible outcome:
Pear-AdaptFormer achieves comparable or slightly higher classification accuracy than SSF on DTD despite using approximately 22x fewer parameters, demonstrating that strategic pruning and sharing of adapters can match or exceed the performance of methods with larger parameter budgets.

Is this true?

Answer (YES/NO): NO